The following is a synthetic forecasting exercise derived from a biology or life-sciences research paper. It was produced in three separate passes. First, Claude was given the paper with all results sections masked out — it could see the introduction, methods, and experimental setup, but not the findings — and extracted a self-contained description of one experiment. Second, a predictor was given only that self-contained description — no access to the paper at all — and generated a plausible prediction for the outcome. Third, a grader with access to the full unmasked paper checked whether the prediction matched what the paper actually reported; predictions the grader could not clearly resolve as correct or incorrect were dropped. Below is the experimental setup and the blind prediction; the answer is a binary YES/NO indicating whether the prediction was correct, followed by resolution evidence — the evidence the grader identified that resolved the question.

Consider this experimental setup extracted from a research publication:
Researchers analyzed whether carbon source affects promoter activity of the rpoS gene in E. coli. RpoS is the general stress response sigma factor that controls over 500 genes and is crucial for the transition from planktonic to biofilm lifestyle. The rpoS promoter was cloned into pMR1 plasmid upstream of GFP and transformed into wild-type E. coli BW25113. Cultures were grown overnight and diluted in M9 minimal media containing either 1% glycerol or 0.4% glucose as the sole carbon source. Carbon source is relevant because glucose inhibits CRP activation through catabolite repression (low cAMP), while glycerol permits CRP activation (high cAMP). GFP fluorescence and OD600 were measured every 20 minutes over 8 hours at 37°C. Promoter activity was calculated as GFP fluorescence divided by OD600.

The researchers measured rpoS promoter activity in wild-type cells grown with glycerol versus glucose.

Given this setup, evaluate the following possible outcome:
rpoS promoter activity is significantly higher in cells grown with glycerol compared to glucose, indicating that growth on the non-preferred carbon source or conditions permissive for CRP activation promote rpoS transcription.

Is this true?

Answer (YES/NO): YES